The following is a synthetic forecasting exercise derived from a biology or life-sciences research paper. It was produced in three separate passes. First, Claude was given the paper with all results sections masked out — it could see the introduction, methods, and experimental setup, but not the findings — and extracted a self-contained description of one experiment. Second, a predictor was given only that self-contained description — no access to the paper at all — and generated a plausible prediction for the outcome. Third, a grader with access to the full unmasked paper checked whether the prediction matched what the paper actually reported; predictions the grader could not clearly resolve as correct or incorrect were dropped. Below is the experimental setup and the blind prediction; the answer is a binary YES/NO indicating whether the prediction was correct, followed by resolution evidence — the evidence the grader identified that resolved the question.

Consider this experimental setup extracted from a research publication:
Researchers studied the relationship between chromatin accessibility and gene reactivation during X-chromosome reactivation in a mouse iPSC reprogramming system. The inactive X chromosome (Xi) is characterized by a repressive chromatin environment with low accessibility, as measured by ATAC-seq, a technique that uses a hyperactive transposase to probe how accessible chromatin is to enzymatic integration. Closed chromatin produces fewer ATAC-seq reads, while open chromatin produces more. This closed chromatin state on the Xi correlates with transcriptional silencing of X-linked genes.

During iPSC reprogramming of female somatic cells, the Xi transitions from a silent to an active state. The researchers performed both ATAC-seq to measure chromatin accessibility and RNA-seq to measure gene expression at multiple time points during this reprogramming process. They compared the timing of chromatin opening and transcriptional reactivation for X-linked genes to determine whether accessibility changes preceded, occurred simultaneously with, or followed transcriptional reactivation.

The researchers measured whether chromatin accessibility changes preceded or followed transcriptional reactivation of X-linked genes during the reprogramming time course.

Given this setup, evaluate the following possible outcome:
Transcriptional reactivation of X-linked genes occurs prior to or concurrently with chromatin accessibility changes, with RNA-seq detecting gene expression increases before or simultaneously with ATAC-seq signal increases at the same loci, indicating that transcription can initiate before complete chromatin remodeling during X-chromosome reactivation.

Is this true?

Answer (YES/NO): NO